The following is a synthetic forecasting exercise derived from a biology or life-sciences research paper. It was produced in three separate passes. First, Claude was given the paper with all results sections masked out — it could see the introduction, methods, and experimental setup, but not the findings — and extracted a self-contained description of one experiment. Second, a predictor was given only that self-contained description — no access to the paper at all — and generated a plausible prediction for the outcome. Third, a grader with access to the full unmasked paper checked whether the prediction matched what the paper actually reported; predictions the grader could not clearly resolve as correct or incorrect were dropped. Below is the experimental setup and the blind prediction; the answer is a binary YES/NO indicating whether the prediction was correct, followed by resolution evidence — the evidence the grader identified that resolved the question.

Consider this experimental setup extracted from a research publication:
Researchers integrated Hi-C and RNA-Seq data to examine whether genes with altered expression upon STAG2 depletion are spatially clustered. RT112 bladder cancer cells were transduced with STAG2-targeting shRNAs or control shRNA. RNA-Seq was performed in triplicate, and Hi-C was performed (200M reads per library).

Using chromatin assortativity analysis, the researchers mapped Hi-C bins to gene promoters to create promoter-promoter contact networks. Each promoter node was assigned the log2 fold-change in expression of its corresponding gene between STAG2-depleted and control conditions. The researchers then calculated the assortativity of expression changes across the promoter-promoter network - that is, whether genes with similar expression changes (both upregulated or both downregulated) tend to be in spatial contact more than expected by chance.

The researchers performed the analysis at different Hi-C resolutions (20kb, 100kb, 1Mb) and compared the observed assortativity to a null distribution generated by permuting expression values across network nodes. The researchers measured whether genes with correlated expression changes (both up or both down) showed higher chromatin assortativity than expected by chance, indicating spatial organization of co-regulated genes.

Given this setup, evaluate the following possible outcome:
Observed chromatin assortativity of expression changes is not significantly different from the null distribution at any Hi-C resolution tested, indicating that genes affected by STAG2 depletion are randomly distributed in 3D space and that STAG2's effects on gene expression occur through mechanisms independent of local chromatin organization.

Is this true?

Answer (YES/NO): NO